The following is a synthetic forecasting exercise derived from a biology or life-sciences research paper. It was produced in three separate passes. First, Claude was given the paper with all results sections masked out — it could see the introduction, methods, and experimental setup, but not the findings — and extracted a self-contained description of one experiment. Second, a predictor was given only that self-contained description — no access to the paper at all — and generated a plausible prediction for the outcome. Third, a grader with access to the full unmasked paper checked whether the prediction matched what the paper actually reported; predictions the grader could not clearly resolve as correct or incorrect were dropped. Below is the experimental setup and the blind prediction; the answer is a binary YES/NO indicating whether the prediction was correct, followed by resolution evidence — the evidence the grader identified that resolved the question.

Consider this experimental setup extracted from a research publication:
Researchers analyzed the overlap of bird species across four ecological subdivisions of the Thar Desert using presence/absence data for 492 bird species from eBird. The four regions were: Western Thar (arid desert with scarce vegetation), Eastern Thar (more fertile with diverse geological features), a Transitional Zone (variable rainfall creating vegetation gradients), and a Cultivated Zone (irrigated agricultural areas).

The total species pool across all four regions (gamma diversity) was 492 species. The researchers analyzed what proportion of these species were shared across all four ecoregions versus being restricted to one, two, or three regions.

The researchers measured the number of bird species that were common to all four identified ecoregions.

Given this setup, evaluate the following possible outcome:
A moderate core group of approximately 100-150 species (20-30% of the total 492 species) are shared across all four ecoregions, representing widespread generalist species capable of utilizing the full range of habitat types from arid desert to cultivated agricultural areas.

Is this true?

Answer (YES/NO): NO